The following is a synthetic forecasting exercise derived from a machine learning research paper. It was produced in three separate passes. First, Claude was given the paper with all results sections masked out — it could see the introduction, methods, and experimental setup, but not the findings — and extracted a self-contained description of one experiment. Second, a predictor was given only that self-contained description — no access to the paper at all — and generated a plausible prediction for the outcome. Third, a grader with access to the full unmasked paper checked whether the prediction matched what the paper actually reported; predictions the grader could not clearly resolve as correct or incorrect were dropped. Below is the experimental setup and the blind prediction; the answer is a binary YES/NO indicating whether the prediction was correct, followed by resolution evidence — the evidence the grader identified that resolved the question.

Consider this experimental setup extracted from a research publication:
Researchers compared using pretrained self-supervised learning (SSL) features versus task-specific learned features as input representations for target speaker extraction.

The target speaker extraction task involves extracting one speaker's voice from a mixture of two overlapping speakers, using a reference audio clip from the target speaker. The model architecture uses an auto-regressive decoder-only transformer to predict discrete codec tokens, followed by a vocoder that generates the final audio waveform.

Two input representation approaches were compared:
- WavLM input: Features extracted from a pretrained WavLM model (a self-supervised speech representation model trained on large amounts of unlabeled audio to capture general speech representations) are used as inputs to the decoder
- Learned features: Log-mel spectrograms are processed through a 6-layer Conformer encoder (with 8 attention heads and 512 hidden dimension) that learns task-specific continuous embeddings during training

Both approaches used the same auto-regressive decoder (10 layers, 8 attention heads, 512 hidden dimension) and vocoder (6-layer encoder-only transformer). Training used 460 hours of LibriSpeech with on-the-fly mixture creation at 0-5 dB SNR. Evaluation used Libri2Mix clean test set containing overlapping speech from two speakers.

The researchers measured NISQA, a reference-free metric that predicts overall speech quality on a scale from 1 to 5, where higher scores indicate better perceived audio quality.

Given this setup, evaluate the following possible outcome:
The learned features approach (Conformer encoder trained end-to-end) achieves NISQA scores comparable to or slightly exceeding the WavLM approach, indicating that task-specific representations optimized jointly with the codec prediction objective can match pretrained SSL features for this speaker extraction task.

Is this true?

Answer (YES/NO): NO